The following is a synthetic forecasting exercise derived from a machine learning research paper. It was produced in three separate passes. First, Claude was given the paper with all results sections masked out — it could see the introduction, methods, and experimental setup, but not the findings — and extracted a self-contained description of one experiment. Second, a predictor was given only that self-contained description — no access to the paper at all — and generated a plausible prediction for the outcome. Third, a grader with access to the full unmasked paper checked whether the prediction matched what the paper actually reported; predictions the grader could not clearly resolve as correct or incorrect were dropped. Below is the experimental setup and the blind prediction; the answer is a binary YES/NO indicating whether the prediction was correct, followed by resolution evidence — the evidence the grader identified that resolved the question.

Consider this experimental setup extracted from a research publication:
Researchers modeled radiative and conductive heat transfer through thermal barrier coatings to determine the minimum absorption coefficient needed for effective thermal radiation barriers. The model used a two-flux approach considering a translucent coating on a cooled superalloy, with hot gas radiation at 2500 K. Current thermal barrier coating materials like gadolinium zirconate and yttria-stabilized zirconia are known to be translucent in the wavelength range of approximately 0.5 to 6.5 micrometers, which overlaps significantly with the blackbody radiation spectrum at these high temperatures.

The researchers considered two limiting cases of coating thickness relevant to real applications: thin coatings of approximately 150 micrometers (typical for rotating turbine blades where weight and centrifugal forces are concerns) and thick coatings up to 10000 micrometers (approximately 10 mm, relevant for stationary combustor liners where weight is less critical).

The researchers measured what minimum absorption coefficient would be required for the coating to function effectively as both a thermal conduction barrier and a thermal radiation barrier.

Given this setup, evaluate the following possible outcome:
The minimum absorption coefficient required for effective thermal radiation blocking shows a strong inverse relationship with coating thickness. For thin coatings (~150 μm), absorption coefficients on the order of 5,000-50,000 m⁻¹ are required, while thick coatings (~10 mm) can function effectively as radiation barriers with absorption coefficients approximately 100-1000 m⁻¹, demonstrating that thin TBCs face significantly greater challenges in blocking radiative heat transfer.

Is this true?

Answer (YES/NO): NO